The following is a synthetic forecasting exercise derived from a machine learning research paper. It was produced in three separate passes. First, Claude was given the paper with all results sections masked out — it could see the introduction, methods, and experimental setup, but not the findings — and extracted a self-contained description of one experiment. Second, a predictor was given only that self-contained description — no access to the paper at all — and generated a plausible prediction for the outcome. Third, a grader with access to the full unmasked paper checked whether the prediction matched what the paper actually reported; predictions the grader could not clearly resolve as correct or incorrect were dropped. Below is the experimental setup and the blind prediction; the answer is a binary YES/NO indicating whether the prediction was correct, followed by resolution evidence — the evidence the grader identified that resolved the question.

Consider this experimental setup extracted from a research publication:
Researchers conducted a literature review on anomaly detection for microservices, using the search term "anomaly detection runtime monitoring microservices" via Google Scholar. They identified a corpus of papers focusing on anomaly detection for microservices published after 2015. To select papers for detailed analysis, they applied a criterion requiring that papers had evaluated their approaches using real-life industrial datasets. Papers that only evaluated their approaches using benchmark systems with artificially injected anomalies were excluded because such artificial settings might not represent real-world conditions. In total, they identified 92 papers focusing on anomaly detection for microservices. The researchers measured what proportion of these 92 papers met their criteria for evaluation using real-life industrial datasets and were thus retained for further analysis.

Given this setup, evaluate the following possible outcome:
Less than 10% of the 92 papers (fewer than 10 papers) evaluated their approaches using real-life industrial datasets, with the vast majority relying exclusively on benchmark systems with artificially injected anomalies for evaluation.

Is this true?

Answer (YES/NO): NO